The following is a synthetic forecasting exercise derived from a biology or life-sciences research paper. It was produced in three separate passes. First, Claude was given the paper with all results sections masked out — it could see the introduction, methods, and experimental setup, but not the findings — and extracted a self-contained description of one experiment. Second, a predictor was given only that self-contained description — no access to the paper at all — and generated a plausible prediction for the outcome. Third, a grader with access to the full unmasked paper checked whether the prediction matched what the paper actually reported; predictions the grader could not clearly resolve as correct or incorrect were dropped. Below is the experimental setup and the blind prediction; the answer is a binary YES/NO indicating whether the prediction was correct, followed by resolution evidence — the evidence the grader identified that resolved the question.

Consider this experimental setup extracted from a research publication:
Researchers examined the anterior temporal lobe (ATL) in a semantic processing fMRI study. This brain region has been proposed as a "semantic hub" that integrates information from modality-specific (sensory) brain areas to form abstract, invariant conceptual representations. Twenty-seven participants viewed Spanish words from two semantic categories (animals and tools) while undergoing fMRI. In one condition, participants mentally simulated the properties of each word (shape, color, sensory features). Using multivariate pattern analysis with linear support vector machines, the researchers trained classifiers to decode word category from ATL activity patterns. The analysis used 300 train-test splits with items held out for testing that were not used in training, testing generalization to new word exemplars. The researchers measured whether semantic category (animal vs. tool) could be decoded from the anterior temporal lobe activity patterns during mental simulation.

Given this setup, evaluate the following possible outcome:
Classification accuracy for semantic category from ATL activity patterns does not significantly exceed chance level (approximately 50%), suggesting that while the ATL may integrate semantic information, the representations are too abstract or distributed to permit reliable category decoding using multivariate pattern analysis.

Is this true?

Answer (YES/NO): NO